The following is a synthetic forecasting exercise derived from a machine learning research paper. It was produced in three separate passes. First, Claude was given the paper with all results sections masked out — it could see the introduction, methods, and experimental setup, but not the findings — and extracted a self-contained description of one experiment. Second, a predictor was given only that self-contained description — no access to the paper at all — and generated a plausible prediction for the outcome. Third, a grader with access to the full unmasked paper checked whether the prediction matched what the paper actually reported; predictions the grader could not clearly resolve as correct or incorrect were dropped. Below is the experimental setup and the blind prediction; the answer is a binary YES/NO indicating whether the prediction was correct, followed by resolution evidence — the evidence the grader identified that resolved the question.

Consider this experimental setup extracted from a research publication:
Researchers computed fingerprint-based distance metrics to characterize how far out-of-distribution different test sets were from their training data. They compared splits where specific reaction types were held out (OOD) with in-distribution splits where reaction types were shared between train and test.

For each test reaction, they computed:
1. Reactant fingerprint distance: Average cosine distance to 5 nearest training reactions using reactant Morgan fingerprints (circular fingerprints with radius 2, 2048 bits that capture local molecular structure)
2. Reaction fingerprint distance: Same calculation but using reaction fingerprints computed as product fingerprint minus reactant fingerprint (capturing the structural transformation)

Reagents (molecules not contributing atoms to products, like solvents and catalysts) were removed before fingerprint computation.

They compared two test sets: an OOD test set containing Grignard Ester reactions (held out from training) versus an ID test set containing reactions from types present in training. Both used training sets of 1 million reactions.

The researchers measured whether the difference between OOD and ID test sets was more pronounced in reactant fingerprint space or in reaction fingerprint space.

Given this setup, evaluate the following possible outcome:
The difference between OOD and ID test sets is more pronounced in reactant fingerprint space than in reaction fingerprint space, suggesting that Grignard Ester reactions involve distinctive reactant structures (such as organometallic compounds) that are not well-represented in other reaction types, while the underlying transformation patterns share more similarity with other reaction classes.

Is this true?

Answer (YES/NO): NO